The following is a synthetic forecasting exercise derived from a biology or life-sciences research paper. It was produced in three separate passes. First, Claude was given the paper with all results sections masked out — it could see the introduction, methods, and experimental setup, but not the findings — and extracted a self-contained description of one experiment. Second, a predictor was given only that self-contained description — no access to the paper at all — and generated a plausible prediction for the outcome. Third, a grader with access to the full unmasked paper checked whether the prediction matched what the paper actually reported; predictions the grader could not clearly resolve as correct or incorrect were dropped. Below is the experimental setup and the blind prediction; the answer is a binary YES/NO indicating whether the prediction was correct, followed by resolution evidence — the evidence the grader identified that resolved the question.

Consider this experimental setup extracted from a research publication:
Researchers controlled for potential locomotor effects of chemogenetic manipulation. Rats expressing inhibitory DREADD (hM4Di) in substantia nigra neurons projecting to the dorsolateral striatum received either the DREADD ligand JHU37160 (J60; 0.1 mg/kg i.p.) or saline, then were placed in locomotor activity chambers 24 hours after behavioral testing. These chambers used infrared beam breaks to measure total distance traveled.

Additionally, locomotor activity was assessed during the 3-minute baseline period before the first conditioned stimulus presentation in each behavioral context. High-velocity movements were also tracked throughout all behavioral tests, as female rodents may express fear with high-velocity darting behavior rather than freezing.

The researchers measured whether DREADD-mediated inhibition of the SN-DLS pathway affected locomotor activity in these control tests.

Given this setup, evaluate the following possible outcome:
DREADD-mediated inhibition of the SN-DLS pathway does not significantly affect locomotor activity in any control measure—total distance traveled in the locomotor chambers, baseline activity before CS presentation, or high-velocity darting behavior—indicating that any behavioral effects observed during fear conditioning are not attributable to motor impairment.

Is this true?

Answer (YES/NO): YES